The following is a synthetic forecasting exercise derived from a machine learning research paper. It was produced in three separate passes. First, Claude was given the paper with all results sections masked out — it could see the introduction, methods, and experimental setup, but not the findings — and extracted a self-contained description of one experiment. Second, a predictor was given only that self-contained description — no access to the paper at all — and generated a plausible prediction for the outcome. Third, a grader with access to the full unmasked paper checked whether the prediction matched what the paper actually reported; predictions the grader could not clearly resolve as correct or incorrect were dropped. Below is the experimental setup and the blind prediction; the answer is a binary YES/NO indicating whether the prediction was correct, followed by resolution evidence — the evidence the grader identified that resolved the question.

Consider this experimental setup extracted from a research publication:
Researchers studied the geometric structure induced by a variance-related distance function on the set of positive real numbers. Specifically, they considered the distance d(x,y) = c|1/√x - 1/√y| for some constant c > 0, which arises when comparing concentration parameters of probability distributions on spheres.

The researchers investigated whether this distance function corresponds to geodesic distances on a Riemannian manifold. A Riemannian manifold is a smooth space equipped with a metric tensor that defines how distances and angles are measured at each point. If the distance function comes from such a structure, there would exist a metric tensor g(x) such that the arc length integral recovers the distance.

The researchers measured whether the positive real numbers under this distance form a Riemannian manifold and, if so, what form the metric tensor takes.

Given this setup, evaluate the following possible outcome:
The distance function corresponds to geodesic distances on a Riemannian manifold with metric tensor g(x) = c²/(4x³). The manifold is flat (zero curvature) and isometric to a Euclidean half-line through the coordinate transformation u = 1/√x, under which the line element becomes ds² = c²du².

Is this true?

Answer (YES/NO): YES